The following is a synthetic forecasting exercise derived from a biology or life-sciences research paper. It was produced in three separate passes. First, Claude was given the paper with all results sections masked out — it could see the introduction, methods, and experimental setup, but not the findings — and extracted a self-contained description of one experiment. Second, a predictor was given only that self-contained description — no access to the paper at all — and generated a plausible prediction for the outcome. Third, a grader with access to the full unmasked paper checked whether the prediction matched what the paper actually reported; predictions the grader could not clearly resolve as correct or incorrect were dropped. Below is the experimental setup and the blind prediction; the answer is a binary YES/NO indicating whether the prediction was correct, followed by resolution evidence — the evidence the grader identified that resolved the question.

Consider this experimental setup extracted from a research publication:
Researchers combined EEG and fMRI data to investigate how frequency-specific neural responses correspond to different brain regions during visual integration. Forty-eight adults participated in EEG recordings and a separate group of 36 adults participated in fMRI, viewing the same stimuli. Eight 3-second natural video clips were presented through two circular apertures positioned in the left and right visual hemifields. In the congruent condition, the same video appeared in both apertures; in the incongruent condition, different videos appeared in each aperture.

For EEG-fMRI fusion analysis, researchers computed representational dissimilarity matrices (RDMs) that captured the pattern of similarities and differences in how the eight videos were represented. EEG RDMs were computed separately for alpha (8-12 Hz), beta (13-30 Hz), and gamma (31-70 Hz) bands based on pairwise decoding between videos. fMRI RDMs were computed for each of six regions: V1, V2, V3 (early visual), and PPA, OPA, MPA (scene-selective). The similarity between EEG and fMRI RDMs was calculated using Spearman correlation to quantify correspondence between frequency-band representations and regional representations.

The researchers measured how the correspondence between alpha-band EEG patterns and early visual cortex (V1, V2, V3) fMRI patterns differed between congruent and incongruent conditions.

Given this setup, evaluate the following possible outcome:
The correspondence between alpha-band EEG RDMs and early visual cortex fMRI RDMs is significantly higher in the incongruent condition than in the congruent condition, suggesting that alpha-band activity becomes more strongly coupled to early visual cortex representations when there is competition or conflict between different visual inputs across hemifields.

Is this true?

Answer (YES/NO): NO